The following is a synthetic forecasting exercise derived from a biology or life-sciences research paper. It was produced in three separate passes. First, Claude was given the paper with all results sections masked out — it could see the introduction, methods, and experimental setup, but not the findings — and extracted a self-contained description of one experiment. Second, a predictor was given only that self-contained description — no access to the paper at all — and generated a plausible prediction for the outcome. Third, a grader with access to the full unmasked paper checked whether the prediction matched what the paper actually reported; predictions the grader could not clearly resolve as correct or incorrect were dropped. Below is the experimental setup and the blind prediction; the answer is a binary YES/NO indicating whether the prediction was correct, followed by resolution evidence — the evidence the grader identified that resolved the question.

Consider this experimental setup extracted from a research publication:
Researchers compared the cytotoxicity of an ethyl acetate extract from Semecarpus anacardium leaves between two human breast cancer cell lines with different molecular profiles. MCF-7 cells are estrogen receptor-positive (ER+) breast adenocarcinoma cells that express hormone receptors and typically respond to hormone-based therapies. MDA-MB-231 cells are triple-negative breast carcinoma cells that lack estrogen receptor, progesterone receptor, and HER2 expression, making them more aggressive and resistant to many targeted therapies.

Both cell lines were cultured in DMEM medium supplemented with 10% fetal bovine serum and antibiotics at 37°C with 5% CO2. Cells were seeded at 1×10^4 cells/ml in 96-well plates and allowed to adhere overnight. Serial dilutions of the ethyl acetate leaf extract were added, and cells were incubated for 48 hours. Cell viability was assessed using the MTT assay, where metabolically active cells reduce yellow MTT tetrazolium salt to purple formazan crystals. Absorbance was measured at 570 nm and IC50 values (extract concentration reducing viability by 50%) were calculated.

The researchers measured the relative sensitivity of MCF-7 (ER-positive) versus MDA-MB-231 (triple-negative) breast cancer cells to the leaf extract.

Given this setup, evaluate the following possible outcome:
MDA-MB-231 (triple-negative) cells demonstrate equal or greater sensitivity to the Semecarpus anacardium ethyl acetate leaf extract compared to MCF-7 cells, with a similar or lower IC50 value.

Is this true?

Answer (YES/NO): NO